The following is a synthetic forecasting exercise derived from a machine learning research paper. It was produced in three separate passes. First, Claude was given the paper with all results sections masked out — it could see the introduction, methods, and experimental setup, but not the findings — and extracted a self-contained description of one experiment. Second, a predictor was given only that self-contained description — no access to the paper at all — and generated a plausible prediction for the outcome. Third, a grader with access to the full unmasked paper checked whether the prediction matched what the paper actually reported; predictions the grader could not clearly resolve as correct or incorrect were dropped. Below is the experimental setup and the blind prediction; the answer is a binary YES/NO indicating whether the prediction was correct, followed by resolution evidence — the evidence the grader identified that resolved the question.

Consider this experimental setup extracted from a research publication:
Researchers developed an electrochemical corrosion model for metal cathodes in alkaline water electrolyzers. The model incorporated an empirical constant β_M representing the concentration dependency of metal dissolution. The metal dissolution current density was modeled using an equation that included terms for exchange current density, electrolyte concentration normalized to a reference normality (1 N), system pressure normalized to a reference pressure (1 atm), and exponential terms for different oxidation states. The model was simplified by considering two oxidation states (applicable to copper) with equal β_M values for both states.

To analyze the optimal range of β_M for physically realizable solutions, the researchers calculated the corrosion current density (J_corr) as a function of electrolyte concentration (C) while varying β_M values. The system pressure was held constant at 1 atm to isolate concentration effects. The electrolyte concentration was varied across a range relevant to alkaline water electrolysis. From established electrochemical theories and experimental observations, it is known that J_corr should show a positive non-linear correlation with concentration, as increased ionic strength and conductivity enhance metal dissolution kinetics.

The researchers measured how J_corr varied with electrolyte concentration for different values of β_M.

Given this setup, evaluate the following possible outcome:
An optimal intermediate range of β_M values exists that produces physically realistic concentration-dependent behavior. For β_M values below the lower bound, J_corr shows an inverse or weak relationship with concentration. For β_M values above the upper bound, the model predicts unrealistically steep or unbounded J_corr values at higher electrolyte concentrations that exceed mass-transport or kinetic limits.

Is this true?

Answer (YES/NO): NO